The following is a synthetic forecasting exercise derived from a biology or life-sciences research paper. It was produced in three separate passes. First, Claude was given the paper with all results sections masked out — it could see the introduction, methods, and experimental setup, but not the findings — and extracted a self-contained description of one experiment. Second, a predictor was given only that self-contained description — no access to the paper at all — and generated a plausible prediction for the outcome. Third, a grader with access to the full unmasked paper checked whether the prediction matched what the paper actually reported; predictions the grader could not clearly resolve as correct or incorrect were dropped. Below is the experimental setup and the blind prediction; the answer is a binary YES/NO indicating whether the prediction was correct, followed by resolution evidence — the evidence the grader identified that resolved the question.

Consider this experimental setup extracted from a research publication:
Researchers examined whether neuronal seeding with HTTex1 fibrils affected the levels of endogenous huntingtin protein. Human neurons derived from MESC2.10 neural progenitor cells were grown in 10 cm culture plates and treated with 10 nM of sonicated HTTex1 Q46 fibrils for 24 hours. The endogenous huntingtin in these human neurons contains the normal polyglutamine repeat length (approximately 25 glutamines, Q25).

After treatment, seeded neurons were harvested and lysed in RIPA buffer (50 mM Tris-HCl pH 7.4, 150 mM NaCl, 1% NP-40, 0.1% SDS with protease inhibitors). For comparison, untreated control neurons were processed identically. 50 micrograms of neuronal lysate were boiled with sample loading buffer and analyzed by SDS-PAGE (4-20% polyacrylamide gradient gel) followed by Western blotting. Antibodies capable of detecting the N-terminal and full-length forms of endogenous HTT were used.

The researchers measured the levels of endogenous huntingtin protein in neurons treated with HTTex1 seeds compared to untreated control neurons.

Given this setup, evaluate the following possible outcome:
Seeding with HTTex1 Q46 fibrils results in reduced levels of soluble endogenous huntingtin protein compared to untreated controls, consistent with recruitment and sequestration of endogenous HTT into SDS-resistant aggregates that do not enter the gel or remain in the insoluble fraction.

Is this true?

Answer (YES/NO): YES